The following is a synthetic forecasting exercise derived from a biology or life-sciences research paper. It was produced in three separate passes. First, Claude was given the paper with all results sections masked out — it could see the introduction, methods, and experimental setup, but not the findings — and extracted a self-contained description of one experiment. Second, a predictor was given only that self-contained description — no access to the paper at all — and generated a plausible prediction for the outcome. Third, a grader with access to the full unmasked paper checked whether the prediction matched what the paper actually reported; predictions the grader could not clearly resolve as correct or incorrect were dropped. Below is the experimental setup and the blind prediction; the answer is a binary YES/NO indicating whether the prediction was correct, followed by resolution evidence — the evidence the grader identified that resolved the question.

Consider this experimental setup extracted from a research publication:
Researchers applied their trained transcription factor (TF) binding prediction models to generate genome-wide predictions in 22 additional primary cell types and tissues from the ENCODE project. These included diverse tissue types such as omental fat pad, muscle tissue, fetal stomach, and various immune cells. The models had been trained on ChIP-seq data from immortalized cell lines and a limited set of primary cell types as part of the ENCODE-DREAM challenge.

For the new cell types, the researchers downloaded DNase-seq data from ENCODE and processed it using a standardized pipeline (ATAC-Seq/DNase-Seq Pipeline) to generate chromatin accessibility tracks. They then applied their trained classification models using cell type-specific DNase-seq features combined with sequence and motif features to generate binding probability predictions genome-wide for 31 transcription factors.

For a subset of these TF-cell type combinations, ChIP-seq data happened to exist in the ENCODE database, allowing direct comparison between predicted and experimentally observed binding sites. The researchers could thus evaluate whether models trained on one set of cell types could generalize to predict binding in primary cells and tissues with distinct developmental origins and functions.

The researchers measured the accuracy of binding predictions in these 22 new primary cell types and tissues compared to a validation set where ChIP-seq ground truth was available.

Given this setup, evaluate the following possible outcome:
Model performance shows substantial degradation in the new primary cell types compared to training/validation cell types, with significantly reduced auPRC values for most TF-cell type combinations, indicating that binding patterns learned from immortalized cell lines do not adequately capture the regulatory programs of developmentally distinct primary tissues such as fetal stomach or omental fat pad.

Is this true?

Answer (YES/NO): NO